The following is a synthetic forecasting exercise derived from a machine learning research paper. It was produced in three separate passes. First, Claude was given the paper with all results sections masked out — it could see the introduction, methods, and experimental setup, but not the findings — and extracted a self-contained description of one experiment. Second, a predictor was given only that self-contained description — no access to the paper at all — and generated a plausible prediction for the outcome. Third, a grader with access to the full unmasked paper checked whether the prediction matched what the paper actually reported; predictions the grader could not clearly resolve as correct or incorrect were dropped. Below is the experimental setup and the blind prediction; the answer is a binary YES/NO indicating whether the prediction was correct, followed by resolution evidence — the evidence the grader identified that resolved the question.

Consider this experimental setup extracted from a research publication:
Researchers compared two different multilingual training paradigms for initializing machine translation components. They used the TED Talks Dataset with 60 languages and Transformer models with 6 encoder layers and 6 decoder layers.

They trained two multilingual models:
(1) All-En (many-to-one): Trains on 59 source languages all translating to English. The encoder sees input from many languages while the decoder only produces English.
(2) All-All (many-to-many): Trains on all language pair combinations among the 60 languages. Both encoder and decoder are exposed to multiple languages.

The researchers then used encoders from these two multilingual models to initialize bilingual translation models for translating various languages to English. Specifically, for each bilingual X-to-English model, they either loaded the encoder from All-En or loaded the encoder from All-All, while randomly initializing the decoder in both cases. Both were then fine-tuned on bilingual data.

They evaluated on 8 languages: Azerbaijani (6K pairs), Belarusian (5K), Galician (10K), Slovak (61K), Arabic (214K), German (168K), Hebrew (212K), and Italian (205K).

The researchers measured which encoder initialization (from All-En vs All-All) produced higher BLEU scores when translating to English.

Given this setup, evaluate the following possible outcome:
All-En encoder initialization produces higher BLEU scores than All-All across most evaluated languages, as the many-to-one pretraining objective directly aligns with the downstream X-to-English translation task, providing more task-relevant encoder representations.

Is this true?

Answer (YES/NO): NO